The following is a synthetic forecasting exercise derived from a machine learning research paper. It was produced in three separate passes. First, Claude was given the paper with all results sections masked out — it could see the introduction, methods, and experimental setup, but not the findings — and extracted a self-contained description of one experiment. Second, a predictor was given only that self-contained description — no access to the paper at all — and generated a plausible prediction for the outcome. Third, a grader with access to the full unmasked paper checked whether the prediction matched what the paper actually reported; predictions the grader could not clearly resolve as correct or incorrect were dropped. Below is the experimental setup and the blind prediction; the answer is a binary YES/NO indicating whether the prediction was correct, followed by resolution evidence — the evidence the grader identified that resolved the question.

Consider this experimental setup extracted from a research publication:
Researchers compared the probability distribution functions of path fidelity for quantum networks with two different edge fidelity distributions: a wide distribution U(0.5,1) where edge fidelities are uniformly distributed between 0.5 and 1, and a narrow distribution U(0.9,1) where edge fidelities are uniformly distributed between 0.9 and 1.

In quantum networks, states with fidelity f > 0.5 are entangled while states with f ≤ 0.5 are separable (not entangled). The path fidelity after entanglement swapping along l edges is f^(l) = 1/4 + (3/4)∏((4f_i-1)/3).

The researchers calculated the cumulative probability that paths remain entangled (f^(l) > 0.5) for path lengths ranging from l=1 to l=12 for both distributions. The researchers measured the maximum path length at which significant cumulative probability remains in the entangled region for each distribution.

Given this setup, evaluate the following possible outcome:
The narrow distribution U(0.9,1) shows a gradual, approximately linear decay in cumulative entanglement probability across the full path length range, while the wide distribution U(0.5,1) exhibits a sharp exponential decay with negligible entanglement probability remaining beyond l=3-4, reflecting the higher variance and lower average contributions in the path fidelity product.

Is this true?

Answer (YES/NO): NO